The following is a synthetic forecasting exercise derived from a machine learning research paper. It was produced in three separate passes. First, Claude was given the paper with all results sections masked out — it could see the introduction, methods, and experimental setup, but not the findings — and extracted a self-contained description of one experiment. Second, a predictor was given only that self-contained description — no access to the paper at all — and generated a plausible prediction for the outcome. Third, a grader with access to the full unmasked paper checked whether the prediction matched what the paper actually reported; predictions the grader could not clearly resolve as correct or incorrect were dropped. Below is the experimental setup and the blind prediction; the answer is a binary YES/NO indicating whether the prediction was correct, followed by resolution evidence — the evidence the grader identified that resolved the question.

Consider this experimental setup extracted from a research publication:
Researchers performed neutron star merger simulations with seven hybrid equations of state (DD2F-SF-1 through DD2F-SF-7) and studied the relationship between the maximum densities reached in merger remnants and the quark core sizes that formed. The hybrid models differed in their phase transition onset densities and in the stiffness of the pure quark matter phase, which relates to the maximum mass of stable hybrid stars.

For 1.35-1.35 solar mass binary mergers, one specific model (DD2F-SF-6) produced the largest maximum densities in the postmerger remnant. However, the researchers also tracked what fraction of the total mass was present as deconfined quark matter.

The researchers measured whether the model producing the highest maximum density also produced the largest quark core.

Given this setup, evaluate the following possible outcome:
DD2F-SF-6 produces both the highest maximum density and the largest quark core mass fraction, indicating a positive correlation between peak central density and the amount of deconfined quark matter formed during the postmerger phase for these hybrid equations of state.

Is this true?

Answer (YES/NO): NO